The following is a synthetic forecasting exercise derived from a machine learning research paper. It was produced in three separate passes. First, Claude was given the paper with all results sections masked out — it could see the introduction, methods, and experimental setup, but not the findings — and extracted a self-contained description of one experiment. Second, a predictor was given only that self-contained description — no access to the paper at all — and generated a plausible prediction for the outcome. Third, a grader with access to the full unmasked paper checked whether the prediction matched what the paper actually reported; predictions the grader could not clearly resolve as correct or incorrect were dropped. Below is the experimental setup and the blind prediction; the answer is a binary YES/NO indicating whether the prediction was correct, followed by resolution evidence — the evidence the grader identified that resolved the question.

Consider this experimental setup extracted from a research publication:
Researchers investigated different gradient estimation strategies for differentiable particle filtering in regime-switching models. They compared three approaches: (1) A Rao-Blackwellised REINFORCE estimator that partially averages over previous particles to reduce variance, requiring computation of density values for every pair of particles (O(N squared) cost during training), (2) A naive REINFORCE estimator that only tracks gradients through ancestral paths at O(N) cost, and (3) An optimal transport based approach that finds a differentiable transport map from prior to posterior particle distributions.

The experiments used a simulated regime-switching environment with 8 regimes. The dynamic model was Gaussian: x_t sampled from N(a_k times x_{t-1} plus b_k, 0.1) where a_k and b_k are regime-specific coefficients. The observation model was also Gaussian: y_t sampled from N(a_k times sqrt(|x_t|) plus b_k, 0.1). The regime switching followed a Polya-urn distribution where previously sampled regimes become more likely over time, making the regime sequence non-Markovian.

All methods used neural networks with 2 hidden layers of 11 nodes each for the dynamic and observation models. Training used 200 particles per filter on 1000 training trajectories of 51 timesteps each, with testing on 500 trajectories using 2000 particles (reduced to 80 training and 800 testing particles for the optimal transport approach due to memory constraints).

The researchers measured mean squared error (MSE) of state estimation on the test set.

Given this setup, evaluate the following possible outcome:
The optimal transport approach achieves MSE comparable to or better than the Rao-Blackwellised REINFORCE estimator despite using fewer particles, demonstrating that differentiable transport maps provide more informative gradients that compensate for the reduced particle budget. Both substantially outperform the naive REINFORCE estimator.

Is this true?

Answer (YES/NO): NO